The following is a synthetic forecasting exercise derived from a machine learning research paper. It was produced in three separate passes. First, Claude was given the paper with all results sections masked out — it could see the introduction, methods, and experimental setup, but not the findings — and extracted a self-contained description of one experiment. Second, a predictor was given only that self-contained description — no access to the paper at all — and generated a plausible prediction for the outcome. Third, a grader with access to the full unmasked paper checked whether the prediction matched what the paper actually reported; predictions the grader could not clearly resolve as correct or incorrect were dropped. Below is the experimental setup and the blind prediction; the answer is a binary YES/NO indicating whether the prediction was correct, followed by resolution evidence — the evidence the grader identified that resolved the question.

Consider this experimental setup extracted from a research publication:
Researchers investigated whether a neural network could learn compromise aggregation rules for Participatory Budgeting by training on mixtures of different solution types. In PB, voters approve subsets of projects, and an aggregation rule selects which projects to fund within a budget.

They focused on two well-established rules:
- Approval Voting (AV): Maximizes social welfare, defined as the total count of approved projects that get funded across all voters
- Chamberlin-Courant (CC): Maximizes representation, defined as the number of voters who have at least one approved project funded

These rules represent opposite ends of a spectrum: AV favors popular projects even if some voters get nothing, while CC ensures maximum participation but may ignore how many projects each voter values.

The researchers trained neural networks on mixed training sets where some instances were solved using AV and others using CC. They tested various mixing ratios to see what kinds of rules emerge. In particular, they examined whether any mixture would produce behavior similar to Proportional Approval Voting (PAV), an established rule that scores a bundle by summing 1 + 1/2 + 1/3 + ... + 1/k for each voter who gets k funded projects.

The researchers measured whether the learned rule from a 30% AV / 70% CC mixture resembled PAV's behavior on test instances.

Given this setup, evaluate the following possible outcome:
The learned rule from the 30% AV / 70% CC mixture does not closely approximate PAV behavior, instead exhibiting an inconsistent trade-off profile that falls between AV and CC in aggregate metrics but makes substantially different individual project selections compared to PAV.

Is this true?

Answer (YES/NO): NO